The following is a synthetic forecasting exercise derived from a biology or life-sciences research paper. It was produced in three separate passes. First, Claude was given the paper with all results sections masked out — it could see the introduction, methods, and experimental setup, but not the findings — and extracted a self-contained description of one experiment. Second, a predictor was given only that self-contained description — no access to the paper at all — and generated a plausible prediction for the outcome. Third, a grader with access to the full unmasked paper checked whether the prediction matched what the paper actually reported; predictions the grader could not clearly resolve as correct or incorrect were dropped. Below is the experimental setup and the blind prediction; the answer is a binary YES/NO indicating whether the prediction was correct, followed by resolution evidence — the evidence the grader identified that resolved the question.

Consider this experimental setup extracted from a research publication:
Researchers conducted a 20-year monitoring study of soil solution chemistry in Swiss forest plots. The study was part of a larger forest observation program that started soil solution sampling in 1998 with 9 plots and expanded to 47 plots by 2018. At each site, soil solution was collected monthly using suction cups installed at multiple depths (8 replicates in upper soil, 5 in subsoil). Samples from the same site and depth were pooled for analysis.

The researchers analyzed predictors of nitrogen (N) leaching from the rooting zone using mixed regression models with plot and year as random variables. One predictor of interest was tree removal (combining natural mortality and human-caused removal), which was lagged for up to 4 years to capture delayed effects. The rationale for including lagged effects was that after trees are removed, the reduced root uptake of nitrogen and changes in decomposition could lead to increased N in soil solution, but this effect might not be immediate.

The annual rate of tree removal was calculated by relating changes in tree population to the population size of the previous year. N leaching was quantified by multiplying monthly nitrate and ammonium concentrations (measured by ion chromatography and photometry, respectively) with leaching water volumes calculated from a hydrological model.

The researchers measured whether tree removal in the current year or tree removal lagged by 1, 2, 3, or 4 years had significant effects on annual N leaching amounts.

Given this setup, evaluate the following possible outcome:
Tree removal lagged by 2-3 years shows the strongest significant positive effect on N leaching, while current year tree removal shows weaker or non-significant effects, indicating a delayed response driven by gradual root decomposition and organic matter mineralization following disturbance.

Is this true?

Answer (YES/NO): NO